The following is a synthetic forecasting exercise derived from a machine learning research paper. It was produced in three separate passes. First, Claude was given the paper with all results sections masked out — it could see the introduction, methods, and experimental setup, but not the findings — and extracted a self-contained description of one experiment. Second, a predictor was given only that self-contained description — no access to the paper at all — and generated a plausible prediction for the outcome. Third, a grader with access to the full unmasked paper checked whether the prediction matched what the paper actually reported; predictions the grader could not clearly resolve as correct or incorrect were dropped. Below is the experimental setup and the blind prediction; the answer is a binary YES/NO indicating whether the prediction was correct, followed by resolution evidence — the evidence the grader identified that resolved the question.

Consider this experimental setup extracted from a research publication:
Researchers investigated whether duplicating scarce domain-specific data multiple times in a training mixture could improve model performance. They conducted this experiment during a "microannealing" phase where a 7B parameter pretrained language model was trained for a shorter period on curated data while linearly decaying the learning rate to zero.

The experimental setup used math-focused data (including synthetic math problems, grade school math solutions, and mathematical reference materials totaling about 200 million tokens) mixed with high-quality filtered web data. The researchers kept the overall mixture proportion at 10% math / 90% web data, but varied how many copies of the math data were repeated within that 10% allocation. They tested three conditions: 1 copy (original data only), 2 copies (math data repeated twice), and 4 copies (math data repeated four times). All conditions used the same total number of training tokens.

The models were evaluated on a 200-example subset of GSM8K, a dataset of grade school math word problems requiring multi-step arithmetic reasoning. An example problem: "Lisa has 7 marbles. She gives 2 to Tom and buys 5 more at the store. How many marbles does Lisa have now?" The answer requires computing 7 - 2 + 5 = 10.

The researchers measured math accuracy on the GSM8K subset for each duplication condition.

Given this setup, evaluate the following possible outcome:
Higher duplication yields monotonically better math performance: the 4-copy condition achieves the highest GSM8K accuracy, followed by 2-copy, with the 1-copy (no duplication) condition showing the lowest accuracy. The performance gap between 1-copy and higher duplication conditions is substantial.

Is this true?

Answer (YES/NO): NO